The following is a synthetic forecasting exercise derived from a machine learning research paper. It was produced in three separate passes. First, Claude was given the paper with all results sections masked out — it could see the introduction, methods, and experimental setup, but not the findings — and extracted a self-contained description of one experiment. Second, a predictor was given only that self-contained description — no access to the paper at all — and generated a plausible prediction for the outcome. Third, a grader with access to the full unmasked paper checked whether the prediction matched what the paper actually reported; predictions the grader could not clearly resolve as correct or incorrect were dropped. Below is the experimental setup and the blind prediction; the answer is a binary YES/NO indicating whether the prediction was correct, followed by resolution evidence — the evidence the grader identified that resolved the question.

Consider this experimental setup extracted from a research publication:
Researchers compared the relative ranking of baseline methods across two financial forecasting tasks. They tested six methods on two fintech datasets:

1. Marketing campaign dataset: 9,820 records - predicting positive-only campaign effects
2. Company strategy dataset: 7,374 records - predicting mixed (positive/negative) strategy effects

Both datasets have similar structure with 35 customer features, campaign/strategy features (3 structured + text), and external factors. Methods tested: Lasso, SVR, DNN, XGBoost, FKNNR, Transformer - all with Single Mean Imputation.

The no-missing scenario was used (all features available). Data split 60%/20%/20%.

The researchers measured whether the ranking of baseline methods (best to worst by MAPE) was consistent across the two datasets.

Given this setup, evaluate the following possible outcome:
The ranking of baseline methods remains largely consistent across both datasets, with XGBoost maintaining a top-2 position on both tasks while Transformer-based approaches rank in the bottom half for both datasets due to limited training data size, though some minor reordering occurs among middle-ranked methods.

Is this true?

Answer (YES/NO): NO